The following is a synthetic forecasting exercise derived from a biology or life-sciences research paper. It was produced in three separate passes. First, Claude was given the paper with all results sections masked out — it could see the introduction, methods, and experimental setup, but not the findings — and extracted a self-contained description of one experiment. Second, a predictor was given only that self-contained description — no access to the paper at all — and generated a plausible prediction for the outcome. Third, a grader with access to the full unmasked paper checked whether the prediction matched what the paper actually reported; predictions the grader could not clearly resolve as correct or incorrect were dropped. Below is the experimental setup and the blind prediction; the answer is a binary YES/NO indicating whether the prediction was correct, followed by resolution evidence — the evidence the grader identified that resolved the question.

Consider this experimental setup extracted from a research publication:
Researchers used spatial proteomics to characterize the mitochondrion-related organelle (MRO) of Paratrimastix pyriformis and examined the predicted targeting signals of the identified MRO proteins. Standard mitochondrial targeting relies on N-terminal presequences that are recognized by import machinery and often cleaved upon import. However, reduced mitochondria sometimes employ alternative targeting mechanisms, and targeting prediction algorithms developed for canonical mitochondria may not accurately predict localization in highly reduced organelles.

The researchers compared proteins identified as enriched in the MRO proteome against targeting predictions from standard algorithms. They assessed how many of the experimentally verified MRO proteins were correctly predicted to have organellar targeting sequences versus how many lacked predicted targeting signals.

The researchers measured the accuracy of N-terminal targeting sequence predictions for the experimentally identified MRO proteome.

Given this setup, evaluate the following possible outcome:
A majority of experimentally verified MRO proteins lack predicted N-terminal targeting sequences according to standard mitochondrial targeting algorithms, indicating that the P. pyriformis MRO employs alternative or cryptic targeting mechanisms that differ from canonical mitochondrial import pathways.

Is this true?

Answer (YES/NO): NO